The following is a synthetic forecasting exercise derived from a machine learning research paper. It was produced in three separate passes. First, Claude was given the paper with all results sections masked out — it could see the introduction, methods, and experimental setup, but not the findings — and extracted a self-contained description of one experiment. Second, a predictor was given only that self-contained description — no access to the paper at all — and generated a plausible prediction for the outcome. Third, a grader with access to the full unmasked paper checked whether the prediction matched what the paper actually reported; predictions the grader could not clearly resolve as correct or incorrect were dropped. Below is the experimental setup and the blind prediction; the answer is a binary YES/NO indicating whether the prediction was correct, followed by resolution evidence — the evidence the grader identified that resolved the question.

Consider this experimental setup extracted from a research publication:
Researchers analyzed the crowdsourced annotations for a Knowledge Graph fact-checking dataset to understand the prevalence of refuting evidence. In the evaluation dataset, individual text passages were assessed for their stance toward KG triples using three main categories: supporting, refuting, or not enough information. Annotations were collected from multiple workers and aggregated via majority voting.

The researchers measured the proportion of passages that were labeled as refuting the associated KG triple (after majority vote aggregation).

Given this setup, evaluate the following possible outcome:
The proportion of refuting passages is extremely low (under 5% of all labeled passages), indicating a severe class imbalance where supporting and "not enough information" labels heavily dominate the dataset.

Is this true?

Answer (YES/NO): YES